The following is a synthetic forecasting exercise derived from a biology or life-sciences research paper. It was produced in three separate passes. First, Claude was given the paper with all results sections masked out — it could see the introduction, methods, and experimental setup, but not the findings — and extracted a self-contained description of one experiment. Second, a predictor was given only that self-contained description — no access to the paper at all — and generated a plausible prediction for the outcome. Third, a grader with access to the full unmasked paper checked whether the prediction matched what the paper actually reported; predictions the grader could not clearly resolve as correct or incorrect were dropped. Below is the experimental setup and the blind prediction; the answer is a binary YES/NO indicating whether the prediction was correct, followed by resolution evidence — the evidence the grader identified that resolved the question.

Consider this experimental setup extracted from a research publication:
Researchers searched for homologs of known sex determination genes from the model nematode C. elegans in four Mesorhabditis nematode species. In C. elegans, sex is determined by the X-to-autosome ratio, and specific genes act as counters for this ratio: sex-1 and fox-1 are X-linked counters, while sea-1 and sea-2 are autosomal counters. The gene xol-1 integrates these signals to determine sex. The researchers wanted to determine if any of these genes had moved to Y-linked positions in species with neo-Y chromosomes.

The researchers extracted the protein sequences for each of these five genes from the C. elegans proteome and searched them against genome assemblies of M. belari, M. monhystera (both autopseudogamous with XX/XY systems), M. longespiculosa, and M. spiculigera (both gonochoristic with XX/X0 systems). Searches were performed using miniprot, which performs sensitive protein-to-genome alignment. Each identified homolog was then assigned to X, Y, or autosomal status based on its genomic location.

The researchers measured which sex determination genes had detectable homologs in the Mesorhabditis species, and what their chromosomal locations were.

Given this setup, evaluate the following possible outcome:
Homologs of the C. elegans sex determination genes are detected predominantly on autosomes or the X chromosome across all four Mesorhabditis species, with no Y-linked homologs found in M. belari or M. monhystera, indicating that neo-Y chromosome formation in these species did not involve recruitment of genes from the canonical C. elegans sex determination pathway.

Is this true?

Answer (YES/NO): YES